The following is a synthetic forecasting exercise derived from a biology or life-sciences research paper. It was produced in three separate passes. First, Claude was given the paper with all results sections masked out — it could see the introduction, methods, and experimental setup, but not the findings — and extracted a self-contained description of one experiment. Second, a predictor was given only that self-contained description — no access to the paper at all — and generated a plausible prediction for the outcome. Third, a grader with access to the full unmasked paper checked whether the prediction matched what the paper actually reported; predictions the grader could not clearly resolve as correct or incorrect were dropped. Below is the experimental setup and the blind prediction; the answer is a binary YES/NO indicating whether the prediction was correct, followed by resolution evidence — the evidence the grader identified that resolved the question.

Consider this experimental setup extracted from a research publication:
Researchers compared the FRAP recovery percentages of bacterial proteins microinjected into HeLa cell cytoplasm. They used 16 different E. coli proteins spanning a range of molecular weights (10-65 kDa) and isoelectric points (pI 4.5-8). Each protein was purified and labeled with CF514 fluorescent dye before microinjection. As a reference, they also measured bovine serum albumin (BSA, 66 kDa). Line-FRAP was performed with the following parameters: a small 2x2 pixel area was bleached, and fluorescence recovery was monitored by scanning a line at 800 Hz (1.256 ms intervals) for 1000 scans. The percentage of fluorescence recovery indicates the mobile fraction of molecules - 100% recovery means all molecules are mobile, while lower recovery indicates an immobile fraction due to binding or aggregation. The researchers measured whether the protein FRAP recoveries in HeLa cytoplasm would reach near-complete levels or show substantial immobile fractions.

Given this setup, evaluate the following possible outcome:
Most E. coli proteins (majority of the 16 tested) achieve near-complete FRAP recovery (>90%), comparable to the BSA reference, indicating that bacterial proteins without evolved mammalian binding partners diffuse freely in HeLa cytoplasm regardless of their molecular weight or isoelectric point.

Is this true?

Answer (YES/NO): YES